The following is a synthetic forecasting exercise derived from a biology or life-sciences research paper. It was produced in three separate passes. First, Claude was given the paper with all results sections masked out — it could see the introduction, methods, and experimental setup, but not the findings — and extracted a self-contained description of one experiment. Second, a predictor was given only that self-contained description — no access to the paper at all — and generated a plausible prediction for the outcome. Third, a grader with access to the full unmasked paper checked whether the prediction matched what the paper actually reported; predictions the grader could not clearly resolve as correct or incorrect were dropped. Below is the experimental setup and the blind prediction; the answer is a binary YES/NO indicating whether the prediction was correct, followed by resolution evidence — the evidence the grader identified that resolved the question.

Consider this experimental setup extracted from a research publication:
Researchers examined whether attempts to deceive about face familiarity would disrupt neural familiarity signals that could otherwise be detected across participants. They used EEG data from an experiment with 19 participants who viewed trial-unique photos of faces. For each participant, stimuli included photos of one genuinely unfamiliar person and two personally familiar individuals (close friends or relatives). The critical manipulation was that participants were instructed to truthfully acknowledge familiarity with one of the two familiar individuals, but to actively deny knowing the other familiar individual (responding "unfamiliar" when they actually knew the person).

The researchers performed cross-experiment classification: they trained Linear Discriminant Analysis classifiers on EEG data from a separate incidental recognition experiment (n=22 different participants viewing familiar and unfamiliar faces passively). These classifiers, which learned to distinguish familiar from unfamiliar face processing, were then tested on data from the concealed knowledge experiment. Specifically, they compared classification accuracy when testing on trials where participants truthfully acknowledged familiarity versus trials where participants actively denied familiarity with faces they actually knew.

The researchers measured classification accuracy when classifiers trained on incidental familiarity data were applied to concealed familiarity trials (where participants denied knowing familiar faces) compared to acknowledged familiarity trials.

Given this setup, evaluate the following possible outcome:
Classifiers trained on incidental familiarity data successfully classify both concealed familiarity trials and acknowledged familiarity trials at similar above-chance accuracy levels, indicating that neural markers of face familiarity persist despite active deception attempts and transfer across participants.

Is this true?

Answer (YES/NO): YES